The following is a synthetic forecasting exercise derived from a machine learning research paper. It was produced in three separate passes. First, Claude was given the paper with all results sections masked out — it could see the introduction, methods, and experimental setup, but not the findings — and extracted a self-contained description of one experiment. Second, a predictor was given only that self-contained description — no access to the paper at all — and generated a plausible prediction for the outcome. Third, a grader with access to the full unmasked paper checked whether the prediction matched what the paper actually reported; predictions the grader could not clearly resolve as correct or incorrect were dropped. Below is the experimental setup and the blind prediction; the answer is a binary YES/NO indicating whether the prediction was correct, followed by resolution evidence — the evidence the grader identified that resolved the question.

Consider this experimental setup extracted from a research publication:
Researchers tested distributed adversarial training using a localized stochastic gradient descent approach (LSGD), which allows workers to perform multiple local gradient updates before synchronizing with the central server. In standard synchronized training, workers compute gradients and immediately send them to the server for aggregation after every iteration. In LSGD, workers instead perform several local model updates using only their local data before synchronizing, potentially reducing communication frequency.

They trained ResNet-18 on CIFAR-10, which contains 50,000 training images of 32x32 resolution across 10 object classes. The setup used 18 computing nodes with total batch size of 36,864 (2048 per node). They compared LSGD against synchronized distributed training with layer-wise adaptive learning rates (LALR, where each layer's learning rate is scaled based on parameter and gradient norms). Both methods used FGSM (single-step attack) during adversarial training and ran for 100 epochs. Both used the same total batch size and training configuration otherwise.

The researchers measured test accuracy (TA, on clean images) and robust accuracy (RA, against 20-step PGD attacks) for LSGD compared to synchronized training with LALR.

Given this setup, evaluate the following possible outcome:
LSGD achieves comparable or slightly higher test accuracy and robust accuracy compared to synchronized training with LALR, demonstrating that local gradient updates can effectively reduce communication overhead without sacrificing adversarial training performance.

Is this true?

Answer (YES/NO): NO